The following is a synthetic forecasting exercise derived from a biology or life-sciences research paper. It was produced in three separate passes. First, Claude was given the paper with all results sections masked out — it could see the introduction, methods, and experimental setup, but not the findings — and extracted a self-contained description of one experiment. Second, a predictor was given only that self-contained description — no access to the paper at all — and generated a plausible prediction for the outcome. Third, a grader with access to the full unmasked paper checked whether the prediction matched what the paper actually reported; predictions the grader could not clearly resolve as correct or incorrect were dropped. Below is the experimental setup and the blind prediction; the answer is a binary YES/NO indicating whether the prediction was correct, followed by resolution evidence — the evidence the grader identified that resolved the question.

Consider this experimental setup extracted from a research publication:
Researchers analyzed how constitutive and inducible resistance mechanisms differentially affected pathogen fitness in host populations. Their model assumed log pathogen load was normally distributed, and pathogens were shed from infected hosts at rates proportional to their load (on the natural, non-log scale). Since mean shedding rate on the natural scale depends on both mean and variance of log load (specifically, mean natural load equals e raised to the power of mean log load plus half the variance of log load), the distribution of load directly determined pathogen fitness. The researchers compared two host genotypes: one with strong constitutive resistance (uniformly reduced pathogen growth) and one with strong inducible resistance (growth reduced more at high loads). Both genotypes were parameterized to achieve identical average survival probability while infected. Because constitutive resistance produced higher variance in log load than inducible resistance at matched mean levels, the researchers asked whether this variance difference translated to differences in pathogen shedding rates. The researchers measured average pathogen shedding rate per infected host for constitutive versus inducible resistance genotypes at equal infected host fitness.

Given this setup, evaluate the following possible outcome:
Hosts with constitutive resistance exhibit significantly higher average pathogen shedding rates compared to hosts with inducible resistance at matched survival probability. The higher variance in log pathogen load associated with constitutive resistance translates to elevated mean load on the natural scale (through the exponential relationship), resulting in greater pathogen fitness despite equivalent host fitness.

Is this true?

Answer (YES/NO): YES